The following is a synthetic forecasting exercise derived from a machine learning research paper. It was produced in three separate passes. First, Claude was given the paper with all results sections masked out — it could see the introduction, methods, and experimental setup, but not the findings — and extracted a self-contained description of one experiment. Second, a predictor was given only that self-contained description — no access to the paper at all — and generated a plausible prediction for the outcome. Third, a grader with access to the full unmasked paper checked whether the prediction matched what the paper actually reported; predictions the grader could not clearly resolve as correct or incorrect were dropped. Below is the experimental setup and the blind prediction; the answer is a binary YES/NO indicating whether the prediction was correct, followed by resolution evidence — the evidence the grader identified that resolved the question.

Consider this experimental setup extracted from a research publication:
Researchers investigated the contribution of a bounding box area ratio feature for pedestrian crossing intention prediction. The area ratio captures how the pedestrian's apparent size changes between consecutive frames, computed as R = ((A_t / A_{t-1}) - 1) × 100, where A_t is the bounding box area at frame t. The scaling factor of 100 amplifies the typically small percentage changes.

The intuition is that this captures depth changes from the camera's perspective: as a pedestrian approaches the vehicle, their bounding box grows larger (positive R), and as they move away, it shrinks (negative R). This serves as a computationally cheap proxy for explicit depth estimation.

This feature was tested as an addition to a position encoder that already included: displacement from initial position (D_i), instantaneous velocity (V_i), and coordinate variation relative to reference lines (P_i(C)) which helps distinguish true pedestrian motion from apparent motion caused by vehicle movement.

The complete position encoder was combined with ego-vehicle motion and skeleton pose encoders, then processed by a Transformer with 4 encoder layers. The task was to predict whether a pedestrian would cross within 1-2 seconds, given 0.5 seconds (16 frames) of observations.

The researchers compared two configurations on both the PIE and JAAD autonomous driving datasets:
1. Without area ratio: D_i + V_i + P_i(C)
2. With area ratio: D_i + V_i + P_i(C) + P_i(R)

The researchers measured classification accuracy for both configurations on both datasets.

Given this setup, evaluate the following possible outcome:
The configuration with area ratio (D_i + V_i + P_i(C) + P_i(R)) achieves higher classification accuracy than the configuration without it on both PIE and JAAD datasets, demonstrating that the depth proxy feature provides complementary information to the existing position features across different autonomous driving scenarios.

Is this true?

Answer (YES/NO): YES